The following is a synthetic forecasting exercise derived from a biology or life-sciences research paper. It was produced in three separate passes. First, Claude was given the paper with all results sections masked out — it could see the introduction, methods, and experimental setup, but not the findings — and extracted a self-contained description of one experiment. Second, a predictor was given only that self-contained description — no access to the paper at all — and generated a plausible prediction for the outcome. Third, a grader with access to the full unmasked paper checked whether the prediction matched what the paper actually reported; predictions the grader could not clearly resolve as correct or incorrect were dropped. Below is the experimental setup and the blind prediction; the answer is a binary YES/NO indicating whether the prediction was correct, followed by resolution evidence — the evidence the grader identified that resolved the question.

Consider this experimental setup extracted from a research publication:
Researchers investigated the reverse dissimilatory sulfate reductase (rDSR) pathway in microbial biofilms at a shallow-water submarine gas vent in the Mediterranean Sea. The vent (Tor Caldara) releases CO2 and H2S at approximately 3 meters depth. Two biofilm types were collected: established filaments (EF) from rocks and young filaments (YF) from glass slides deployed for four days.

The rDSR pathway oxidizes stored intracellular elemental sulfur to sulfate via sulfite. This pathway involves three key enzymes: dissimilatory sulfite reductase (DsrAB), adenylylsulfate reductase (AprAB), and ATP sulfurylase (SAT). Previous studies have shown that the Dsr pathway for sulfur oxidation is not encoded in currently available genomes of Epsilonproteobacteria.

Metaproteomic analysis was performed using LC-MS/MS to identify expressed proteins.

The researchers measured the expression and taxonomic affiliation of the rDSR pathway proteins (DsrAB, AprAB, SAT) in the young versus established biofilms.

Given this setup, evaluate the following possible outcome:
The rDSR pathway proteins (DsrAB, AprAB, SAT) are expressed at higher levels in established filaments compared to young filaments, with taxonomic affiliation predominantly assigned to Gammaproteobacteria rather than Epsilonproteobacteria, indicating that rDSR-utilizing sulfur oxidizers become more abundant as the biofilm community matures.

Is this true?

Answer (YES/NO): YES